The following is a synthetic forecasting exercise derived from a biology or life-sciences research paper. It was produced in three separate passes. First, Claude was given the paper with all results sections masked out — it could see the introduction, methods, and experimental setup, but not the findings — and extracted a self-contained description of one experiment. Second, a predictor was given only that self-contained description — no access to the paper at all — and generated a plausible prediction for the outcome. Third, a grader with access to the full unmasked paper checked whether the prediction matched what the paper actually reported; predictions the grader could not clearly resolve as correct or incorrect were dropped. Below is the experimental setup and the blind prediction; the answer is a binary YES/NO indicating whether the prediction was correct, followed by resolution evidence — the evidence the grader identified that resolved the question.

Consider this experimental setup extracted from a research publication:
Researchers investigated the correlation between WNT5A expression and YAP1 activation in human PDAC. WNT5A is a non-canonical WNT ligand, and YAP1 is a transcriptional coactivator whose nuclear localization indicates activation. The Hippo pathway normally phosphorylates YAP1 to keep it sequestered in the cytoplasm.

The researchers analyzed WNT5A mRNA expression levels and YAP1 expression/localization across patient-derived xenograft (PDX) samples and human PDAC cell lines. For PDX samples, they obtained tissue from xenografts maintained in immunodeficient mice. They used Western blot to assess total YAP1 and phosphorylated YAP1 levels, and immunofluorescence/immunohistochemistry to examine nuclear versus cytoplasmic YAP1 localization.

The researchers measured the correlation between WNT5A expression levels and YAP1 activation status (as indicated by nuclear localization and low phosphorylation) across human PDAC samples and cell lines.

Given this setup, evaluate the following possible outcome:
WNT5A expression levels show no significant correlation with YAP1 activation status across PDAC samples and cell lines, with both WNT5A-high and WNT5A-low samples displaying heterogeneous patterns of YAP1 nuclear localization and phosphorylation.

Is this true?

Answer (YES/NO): NO